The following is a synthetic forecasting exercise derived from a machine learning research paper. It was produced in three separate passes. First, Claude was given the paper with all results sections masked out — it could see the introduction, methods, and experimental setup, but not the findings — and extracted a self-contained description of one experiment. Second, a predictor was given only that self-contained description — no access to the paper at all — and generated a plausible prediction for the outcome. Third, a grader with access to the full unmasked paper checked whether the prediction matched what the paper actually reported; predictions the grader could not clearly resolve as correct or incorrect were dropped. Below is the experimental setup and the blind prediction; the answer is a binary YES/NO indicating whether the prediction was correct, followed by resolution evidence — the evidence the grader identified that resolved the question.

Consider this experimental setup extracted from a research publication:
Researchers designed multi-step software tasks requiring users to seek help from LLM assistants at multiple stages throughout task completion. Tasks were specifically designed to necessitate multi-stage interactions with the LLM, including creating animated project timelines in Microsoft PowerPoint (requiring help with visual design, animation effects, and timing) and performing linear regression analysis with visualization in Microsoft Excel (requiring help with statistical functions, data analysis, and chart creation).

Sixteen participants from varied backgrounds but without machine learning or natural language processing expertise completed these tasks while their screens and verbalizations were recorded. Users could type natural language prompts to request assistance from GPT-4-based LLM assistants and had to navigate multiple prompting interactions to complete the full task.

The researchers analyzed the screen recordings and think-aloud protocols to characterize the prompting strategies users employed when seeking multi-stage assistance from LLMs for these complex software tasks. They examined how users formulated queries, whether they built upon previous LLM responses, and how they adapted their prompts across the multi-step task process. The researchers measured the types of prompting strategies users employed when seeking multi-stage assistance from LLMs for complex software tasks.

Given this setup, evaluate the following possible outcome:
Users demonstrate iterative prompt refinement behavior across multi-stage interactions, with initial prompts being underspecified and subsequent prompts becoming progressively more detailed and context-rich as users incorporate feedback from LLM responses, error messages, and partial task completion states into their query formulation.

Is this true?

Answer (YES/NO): NO